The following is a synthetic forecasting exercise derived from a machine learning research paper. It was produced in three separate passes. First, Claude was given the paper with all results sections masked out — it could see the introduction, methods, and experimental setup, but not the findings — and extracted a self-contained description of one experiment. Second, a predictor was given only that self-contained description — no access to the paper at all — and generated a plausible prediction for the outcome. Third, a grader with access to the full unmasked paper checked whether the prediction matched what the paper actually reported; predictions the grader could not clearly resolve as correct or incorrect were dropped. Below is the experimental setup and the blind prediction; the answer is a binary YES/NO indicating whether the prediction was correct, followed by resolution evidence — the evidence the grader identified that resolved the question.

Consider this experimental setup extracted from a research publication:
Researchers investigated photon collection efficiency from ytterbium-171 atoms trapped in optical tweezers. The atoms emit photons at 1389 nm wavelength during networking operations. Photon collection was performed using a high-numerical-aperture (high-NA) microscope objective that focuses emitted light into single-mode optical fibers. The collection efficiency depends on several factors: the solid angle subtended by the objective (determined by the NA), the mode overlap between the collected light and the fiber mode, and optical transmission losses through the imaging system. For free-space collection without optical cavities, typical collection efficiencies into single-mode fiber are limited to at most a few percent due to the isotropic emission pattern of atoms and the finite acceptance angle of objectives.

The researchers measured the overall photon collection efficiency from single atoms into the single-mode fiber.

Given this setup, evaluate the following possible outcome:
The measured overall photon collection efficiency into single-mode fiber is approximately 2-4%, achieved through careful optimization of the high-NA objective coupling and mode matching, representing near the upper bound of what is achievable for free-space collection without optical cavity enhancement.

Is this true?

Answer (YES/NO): NO